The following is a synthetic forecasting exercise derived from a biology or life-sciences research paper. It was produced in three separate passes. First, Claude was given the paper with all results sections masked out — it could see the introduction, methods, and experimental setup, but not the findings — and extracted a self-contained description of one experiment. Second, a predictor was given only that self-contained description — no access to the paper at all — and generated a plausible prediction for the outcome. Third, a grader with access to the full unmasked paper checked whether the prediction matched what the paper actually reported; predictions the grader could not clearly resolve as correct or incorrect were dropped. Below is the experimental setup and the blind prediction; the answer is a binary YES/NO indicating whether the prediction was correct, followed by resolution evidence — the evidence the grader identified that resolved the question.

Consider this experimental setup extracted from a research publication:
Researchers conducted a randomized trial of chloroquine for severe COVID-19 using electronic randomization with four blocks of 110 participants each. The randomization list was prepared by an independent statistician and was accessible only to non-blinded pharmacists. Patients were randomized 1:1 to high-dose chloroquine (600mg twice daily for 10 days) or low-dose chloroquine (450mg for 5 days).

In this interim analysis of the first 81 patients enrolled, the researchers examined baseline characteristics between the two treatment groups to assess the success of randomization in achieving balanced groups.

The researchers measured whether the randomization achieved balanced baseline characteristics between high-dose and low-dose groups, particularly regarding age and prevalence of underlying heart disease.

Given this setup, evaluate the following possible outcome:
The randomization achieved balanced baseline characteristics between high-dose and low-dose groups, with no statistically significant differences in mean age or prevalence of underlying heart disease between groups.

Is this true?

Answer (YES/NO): NO